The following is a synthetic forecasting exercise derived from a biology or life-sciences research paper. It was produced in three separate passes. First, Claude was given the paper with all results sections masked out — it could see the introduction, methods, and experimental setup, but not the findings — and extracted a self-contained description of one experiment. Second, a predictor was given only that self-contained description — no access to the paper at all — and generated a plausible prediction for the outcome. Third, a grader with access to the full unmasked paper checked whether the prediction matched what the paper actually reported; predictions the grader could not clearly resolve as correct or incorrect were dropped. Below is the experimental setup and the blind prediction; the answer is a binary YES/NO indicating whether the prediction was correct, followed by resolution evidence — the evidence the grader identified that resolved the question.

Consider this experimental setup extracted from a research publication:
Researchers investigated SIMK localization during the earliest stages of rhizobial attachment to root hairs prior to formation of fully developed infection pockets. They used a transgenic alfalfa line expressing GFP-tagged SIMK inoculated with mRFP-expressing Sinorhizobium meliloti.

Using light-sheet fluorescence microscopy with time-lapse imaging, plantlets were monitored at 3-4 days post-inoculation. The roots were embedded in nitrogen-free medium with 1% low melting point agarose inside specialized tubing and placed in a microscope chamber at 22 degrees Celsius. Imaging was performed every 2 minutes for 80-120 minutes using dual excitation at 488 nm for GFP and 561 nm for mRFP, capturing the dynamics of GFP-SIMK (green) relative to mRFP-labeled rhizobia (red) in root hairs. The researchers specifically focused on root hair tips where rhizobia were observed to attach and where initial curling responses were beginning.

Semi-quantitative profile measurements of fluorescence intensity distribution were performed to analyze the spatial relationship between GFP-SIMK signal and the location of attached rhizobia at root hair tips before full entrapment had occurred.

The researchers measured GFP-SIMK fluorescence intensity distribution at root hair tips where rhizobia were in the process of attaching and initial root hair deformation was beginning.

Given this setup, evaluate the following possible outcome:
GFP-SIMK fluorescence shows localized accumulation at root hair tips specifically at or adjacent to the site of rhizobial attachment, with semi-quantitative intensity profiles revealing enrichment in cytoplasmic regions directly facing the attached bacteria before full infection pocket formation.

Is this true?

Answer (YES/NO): YES